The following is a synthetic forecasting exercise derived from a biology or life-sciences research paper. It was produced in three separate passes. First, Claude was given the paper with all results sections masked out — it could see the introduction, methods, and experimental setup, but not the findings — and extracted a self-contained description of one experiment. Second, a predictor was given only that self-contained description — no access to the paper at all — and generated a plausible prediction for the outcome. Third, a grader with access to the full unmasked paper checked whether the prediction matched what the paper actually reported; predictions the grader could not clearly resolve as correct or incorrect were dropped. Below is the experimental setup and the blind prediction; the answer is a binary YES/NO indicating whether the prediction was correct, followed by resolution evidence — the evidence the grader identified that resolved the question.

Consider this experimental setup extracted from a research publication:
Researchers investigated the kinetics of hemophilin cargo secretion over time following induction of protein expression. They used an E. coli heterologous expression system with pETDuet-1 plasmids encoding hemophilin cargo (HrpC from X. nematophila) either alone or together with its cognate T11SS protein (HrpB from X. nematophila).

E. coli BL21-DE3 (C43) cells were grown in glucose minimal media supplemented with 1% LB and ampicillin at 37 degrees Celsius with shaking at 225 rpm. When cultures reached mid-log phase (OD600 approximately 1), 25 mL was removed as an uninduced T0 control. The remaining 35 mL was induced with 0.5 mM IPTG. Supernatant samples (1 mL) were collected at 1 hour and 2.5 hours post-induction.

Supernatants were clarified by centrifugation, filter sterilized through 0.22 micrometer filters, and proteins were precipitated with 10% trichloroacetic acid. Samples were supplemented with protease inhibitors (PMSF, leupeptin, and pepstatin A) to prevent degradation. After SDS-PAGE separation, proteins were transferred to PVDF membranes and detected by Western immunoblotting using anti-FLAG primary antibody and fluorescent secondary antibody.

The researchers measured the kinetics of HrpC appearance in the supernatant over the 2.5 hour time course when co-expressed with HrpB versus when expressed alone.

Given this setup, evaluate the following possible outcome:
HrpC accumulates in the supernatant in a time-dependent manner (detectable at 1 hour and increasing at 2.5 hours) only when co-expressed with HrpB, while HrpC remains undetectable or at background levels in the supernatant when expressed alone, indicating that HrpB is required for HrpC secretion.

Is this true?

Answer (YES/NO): NO